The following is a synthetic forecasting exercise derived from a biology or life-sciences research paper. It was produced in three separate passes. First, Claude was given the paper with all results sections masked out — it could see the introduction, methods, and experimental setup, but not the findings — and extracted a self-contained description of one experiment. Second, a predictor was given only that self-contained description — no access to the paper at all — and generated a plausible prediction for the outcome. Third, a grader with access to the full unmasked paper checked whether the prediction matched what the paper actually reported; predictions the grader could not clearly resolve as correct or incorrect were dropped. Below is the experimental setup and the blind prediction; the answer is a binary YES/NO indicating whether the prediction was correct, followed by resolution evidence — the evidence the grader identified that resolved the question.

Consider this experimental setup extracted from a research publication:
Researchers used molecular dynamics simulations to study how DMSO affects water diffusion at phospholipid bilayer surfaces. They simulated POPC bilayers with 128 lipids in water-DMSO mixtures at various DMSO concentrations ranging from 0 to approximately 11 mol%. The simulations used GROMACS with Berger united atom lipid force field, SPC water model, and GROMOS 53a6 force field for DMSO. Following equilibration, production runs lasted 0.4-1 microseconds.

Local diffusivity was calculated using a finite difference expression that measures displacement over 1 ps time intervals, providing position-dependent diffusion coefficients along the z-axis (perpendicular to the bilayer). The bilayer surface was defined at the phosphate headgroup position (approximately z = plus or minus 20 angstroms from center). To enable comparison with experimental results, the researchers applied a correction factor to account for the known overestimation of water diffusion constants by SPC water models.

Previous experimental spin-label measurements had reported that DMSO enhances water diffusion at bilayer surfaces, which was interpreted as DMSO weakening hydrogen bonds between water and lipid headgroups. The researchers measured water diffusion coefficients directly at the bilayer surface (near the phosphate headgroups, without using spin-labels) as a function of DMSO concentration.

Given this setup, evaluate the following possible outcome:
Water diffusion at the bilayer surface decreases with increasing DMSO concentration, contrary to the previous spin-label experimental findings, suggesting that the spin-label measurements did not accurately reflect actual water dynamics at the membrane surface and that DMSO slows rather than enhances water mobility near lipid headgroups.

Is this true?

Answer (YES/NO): YES